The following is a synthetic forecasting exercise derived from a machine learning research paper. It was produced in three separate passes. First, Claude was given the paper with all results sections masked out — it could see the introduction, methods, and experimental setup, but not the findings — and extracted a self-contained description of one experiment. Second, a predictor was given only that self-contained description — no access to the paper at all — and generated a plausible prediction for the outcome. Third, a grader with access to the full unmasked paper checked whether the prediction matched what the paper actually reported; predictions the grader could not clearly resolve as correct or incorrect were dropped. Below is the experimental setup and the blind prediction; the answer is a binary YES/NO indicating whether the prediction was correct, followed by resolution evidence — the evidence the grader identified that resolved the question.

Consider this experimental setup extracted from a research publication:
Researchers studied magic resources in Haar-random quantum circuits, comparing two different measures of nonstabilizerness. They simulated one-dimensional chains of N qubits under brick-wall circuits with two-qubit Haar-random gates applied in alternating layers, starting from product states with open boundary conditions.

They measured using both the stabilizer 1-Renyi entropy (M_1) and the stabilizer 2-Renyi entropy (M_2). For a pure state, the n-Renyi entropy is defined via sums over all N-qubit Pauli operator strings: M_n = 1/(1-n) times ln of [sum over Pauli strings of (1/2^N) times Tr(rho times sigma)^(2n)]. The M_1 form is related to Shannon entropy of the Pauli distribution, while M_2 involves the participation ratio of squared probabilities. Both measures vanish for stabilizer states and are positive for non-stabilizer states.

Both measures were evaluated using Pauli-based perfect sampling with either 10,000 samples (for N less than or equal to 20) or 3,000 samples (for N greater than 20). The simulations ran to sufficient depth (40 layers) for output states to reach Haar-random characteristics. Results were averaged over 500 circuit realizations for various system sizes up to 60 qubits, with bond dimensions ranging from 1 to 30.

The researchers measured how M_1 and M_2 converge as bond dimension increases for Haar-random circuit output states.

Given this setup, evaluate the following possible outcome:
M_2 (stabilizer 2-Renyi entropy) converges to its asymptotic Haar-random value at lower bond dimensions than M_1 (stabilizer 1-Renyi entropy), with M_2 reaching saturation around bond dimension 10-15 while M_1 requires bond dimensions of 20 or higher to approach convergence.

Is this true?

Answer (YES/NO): NO